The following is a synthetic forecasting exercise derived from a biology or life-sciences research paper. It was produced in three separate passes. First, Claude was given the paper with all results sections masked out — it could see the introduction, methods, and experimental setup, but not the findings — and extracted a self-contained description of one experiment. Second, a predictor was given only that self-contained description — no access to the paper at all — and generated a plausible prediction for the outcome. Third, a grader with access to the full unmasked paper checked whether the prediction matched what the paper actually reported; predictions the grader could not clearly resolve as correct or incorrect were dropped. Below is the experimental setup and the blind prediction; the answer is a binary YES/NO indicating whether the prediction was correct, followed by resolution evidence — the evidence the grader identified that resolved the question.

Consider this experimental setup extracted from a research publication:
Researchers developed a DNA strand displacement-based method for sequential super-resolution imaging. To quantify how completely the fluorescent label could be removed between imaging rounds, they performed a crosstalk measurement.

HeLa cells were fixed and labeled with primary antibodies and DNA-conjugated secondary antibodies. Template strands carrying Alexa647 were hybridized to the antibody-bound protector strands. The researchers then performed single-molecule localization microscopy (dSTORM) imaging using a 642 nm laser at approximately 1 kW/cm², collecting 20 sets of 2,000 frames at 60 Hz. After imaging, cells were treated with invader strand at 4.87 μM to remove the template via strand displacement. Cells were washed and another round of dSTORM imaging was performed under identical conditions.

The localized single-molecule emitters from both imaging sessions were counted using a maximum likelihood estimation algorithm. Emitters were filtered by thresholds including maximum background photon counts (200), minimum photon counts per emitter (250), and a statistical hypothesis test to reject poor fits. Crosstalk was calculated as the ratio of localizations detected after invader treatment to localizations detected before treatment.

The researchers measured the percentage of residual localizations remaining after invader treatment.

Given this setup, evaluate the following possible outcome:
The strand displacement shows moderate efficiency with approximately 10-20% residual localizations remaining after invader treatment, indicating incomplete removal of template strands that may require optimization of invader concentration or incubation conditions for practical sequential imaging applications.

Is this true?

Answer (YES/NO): NO